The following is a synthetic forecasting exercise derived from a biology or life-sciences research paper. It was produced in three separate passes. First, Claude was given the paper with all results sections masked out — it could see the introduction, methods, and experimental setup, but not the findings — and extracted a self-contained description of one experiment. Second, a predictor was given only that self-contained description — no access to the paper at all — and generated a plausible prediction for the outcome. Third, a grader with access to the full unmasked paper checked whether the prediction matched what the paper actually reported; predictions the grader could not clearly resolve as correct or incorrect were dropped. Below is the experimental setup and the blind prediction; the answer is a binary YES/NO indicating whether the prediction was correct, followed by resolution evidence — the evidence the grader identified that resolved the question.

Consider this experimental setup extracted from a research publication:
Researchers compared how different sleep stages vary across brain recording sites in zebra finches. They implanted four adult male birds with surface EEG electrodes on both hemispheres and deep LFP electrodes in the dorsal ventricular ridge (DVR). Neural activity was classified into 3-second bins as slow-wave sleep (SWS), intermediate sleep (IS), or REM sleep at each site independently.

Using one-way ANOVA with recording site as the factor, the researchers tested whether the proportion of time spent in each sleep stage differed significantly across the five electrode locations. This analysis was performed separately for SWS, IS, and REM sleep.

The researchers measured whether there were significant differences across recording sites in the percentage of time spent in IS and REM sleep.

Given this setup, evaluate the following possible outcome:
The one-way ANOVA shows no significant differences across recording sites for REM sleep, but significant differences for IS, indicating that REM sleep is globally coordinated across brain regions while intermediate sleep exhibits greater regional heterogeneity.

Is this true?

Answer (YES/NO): NO